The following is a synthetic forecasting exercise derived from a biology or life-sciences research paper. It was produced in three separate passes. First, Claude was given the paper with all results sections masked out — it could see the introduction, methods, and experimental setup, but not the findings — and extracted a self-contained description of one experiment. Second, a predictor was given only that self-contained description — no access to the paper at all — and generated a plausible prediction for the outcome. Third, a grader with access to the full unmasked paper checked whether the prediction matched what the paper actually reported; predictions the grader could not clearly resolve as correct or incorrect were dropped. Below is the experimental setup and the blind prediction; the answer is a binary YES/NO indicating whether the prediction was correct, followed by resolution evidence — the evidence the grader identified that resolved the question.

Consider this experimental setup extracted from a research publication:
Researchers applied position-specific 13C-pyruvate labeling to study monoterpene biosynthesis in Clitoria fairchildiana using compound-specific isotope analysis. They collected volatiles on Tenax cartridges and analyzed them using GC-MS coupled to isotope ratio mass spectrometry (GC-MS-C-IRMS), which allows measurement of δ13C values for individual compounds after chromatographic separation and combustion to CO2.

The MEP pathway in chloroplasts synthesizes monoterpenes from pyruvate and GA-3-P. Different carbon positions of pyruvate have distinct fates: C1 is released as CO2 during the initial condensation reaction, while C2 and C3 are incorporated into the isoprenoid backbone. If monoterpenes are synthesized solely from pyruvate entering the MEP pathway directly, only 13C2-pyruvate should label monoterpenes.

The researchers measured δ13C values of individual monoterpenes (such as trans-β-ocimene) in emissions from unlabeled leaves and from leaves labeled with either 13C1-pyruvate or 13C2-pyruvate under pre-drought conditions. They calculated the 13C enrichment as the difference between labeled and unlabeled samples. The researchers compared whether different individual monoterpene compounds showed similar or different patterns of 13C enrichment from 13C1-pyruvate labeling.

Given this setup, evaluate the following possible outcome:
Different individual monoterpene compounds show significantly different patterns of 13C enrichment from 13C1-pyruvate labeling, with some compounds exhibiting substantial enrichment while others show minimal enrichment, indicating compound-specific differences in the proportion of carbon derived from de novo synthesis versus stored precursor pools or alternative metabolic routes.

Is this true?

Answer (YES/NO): YES